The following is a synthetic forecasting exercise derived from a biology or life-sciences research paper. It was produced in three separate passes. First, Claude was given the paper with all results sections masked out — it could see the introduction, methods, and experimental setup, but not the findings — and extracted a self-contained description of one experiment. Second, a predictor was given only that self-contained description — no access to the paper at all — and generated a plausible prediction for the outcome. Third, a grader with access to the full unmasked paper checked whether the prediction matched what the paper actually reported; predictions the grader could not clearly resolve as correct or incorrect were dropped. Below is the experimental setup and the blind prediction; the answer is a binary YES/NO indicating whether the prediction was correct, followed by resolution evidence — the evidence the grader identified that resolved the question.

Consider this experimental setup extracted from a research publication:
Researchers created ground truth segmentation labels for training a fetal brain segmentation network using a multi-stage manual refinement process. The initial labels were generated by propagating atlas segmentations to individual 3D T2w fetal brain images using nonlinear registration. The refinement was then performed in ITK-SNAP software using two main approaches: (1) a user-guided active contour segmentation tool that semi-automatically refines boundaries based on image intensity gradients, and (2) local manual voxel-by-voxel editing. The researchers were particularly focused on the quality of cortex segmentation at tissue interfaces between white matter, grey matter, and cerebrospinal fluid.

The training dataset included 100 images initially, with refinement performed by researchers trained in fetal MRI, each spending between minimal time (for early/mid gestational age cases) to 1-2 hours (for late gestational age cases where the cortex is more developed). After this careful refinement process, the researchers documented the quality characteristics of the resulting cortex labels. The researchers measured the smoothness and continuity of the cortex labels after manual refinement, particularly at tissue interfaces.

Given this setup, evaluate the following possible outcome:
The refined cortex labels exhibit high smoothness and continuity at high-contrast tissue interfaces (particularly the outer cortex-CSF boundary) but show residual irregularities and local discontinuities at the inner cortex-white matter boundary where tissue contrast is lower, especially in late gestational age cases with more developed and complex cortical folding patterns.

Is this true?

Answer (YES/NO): NO